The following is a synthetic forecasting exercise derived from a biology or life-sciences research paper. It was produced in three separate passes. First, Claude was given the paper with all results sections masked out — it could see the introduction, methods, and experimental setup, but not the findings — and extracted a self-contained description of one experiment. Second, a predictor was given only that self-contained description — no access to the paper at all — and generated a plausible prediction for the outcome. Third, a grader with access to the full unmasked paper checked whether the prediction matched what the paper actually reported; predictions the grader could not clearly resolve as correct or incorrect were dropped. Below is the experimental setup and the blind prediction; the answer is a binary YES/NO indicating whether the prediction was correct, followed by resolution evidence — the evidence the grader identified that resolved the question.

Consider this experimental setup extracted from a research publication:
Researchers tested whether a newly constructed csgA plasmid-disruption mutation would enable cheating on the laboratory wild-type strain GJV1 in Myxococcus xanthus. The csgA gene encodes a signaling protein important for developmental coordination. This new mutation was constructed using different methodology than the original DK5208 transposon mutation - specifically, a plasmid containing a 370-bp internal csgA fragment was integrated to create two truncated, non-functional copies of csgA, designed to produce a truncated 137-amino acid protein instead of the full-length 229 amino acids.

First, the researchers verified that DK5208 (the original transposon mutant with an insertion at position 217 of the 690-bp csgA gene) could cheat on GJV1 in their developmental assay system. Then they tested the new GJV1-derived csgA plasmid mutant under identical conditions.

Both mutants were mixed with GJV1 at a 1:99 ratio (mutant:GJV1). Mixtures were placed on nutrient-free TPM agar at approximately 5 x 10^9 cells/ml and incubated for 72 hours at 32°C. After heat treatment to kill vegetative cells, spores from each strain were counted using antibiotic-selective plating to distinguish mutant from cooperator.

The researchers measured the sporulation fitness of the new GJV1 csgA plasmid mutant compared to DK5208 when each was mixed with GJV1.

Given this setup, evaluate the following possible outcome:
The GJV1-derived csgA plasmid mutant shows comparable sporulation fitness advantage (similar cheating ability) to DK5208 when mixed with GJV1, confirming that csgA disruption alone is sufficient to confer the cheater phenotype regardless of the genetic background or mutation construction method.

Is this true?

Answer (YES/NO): NO